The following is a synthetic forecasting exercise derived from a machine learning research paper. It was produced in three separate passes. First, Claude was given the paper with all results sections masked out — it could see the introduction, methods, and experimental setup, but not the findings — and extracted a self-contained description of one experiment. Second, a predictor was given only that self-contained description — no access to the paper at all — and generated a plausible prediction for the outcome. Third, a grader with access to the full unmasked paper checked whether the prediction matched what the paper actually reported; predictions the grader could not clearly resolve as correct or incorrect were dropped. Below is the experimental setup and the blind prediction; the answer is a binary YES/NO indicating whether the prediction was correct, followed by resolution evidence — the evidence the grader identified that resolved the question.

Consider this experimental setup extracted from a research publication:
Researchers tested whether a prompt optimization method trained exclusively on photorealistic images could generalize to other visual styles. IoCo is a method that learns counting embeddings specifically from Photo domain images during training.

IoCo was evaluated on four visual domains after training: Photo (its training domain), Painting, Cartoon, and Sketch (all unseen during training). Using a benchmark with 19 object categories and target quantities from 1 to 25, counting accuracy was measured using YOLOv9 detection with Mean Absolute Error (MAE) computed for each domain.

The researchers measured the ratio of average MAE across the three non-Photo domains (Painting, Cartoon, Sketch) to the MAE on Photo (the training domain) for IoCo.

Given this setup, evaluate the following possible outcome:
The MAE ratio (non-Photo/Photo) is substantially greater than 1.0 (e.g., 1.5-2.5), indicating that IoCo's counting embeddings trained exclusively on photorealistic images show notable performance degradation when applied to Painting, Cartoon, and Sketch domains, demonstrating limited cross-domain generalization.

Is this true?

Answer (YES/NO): YES